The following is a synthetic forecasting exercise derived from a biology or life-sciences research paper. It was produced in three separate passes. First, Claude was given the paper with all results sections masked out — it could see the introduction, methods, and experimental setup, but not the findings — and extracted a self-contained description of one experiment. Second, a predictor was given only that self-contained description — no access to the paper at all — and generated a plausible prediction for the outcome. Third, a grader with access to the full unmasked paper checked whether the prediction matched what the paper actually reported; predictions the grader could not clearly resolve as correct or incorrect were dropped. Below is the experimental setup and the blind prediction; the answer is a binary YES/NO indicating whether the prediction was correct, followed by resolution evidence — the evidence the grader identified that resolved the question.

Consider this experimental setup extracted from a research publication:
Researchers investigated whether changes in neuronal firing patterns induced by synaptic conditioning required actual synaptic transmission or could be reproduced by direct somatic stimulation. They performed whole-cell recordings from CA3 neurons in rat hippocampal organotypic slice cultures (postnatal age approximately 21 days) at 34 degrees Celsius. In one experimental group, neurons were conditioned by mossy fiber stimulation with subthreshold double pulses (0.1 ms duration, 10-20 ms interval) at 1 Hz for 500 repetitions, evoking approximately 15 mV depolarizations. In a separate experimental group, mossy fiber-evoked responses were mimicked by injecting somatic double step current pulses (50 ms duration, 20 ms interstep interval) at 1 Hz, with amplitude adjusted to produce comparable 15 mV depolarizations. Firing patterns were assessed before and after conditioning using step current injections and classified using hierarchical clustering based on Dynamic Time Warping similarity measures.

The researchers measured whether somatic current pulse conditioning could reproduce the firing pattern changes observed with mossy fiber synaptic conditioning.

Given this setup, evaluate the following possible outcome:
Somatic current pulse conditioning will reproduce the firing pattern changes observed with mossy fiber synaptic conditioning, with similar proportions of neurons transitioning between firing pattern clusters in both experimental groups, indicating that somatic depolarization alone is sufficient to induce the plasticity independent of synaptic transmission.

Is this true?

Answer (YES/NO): YES